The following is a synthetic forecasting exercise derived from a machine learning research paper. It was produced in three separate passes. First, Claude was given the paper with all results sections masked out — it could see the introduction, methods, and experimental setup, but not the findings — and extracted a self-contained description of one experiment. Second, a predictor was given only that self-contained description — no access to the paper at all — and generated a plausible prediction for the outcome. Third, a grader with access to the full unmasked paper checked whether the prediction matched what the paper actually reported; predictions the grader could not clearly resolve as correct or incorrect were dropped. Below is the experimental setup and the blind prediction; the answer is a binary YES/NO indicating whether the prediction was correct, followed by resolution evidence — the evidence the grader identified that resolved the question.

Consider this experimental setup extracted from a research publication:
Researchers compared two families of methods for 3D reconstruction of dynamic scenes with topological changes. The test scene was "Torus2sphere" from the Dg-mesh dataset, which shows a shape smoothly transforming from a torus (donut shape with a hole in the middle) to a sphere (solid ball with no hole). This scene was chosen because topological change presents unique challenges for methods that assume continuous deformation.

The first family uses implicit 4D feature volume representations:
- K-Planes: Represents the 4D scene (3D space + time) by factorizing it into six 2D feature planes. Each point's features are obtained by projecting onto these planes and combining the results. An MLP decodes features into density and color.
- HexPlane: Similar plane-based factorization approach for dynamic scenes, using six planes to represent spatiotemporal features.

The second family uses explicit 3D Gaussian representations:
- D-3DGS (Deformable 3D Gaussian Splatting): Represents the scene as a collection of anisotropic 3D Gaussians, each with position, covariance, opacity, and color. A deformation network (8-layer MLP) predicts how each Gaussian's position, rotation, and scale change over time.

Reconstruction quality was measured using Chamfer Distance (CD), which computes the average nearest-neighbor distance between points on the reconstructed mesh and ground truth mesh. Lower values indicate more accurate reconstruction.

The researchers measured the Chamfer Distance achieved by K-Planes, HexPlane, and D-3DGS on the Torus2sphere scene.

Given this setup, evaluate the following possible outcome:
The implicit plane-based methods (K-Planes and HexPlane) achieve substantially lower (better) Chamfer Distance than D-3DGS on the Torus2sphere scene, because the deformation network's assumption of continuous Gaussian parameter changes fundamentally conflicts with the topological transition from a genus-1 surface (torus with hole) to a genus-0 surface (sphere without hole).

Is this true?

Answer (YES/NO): NO